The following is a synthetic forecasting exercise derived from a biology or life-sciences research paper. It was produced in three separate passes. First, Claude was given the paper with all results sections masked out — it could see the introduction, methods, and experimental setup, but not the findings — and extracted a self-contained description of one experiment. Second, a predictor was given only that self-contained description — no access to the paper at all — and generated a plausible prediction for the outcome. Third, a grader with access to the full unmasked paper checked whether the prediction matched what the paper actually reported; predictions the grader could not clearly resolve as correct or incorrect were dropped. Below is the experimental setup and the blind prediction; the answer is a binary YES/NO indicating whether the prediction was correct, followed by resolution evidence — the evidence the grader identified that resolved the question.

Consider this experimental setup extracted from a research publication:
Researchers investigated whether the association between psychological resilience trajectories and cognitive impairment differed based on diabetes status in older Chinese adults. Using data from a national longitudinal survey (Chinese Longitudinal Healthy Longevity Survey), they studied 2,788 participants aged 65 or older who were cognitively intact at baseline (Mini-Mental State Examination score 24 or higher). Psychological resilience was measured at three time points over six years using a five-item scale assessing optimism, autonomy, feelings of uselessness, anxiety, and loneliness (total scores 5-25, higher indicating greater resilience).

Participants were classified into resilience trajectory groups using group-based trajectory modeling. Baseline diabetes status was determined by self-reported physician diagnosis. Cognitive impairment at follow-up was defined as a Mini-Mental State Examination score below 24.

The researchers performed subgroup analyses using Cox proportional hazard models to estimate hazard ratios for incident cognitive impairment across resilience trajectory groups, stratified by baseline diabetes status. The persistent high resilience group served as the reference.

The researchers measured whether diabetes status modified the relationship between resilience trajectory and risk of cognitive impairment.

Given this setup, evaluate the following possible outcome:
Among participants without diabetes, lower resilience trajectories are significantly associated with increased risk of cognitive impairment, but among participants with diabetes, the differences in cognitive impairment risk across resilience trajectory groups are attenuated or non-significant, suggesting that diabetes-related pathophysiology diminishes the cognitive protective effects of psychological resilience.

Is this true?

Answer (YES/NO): NO